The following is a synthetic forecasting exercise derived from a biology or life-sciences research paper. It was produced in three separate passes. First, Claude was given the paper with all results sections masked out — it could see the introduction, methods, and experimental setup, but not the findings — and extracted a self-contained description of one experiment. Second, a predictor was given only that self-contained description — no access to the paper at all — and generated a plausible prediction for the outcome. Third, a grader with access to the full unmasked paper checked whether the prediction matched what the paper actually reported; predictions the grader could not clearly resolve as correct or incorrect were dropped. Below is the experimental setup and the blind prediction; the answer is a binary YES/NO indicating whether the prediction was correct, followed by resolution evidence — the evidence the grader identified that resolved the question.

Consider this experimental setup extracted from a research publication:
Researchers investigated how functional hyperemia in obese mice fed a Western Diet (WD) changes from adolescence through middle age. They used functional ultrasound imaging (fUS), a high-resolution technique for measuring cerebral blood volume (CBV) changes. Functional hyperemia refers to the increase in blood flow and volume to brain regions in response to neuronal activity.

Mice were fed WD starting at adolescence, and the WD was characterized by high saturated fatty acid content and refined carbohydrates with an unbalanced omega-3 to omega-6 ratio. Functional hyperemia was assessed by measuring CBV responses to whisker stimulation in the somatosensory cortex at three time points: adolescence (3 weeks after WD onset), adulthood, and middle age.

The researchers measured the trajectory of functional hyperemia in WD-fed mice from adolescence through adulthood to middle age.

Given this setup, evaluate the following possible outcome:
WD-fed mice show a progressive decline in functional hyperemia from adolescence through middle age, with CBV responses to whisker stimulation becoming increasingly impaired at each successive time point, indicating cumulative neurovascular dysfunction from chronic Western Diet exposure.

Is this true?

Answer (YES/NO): NO